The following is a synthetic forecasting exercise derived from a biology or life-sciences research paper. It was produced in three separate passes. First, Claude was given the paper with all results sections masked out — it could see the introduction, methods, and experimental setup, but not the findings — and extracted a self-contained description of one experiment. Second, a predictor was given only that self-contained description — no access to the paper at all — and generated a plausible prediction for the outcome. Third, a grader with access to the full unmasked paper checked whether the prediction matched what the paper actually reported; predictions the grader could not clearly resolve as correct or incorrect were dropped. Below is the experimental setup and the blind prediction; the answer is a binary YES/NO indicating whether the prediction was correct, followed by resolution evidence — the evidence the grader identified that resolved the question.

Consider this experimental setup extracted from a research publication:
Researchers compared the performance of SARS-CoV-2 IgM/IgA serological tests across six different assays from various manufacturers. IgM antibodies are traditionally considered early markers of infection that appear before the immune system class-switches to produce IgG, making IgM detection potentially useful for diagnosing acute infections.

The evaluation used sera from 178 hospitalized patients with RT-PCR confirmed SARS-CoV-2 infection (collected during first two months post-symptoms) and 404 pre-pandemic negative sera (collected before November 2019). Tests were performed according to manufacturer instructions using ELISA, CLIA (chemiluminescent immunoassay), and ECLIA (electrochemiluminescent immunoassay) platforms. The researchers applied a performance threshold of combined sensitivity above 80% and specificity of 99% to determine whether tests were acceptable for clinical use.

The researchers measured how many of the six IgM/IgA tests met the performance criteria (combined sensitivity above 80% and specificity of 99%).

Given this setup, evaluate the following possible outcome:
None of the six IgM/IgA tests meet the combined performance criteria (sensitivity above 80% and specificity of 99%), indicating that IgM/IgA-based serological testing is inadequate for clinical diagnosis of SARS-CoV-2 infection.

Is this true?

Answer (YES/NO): NO